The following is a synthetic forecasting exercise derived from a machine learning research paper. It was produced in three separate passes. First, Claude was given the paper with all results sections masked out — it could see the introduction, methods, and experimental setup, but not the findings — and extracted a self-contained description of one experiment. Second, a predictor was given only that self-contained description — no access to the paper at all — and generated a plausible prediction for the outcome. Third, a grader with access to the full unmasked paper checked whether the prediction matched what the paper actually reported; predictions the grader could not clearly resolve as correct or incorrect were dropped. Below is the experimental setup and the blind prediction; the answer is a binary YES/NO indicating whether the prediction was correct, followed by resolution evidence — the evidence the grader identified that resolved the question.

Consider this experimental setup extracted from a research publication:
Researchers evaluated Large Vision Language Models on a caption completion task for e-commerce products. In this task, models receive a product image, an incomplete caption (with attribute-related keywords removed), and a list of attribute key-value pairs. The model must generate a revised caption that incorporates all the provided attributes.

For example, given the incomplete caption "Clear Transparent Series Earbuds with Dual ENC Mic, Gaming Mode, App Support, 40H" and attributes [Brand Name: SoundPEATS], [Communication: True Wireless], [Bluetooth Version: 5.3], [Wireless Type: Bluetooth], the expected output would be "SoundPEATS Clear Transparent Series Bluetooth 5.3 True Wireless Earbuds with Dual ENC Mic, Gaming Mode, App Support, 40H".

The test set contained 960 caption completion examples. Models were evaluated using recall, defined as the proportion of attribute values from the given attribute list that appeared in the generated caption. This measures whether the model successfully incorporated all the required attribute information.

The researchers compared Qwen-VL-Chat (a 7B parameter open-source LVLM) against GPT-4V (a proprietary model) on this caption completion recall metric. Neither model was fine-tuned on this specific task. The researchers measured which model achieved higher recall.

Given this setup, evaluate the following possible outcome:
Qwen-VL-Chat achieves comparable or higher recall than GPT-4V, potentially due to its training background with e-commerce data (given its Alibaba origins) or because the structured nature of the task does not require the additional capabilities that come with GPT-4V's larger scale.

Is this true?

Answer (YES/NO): NO